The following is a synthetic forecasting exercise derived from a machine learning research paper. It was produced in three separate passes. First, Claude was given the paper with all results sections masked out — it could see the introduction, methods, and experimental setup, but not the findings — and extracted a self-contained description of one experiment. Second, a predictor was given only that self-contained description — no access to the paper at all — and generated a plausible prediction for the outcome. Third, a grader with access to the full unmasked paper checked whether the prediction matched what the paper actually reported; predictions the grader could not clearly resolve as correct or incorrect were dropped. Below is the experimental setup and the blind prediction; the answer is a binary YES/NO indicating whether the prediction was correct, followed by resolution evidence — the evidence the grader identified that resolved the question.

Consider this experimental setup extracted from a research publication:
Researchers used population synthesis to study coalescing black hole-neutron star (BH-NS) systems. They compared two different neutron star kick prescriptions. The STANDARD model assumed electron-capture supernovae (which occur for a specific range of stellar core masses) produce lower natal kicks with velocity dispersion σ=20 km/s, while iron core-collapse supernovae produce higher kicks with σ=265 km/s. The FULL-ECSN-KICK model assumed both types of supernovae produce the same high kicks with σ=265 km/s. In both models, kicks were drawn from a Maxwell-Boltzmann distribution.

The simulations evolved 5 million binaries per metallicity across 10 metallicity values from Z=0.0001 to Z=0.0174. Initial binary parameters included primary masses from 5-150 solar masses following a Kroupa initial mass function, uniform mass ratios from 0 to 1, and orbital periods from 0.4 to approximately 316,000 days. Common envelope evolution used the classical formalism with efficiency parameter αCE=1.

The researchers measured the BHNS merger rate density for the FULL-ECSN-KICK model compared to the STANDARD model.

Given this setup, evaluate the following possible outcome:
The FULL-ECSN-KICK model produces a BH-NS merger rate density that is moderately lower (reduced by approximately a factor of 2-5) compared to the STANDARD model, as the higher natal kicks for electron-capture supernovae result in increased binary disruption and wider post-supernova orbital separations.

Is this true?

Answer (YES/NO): NO